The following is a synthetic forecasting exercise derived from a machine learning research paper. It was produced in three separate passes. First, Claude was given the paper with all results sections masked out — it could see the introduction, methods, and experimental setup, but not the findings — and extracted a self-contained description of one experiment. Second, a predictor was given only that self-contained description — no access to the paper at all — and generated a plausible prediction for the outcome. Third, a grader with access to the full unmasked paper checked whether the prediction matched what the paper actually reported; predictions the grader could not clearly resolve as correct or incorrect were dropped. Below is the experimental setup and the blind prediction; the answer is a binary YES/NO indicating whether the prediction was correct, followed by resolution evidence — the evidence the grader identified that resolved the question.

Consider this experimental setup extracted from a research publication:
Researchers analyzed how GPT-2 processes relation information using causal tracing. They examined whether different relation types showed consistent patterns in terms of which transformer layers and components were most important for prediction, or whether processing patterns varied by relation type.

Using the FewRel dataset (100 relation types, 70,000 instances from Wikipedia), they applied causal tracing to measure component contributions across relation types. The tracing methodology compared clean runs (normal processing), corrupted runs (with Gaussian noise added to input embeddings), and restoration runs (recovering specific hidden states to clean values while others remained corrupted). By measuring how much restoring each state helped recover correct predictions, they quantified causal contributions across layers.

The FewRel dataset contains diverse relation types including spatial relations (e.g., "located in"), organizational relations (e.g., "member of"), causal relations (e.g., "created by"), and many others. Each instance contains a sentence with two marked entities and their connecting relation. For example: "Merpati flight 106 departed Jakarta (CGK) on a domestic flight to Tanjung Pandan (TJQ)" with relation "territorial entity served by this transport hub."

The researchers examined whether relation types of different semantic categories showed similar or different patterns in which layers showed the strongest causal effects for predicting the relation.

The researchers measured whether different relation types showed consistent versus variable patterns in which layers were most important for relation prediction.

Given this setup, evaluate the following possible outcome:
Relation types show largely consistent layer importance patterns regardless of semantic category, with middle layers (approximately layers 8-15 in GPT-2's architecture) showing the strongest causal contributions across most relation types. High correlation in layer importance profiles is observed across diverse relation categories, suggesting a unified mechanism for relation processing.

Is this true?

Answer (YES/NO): NO